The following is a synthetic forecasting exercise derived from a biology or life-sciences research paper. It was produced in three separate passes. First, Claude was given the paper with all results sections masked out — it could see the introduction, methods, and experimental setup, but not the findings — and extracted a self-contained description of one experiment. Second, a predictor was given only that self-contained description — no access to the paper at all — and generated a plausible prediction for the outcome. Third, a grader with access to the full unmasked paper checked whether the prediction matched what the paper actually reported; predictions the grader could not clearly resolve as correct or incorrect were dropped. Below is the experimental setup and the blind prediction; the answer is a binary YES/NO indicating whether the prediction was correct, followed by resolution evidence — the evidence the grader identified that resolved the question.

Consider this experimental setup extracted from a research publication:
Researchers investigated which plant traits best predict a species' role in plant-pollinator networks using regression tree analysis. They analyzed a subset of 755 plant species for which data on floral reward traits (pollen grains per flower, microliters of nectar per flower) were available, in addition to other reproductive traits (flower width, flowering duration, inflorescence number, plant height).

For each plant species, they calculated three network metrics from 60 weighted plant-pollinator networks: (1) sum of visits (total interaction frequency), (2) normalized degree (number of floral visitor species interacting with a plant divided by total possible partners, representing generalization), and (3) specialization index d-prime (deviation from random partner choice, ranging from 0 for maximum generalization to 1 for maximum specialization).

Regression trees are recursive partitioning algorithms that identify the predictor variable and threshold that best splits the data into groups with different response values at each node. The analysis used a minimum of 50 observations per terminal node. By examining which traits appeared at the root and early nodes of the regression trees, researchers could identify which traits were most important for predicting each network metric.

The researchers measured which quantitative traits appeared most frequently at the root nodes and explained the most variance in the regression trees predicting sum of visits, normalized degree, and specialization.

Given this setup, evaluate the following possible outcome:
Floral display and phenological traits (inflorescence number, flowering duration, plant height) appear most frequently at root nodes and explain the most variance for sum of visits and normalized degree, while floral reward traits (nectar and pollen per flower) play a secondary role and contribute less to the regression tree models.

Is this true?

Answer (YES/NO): NO